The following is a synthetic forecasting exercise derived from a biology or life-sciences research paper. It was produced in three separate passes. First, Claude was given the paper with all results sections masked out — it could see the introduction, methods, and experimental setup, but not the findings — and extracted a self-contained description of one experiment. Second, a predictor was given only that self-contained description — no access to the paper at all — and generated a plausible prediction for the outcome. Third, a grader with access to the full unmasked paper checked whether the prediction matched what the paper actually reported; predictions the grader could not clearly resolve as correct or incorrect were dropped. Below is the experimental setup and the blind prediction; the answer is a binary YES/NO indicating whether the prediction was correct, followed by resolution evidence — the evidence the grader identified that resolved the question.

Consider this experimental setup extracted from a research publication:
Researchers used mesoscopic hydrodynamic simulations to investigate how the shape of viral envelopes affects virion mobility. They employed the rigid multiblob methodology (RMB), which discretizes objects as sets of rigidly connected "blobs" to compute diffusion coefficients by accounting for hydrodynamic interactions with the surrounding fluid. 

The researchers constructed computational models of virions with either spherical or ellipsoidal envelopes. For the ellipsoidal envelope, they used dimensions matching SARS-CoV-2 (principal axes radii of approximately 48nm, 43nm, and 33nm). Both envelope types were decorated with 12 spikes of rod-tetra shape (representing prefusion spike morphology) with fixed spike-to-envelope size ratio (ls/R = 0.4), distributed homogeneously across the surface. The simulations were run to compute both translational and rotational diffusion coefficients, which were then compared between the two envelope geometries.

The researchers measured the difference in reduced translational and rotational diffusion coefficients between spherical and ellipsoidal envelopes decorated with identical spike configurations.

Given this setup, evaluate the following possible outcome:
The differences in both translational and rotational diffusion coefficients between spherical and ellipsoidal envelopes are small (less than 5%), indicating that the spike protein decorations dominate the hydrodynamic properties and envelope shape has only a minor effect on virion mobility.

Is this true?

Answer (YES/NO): YES